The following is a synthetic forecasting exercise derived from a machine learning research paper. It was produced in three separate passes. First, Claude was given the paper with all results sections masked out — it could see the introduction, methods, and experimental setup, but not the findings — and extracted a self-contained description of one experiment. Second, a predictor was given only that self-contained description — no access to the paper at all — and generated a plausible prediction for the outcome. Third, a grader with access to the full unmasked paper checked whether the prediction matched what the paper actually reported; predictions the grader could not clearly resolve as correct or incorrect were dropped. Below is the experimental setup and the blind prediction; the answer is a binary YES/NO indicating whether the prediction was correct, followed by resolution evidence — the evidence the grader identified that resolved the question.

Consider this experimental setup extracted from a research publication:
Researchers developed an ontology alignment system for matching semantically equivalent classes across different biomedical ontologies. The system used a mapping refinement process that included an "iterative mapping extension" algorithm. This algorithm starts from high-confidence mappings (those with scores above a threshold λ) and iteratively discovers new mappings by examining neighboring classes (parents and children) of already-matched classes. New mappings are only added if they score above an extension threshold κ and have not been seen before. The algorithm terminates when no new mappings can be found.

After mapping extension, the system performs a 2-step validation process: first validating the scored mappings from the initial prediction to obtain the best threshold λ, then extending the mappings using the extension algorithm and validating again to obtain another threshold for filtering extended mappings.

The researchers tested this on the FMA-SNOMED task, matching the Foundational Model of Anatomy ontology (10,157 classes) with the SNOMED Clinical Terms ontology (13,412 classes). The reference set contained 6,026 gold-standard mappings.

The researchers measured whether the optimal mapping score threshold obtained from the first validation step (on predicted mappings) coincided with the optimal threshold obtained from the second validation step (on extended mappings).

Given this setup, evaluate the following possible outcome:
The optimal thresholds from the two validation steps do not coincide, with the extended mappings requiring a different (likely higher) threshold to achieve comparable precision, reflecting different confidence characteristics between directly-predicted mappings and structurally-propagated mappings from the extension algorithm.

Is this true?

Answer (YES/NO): NO